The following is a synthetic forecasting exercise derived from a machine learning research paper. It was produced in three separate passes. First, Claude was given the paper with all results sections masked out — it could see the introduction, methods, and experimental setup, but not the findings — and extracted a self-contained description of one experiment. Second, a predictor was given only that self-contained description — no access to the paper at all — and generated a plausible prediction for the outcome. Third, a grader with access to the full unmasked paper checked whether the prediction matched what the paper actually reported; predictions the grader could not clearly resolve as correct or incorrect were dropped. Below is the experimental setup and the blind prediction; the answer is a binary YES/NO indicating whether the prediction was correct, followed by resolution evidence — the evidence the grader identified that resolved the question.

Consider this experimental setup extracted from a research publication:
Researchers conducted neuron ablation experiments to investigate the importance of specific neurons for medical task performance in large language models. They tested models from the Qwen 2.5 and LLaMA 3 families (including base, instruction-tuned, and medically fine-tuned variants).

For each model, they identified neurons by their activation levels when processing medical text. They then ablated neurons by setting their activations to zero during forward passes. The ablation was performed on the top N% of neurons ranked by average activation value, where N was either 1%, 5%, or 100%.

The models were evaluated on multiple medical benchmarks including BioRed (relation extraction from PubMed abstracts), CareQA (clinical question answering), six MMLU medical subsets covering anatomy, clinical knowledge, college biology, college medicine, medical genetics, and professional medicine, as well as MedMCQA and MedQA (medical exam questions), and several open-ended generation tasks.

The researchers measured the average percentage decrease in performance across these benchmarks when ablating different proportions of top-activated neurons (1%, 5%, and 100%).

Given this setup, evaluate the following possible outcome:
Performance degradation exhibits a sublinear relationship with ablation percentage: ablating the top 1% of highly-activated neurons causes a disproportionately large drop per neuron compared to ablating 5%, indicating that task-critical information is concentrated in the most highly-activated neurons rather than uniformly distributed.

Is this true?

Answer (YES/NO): YES